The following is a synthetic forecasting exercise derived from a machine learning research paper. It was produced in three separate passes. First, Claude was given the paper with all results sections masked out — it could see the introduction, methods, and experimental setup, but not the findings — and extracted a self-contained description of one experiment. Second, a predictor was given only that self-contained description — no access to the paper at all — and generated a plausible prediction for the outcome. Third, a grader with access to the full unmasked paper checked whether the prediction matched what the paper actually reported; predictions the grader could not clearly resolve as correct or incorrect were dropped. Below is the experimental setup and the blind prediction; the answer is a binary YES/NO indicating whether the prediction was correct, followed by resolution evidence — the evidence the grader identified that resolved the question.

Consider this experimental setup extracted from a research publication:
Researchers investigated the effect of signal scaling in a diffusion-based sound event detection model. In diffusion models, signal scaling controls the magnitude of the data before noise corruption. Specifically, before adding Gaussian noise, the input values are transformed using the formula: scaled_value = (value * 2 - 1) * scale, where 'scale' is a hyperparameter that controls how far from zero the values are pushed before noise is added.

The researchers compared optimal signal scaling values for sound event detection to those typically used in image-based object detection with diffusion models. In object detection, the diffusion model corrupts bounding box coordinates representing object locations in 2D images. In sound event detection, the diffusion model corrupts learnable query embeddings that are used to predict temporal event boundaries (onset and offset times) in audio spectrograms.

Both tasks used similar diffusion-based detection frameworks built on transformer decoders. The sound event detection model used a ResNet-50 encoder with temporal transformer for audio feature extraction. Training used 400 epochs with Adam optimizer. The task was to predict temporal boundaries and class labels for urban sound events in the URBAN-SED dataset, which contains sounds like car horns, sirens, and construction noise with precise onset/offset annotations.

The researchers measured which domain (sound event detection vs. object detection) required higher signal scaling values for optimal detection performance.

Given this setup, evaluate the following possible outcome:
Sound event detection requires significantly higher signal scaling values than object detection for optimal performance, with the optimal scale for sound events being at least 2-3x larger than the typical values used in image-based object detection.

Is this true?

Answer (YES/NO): NO